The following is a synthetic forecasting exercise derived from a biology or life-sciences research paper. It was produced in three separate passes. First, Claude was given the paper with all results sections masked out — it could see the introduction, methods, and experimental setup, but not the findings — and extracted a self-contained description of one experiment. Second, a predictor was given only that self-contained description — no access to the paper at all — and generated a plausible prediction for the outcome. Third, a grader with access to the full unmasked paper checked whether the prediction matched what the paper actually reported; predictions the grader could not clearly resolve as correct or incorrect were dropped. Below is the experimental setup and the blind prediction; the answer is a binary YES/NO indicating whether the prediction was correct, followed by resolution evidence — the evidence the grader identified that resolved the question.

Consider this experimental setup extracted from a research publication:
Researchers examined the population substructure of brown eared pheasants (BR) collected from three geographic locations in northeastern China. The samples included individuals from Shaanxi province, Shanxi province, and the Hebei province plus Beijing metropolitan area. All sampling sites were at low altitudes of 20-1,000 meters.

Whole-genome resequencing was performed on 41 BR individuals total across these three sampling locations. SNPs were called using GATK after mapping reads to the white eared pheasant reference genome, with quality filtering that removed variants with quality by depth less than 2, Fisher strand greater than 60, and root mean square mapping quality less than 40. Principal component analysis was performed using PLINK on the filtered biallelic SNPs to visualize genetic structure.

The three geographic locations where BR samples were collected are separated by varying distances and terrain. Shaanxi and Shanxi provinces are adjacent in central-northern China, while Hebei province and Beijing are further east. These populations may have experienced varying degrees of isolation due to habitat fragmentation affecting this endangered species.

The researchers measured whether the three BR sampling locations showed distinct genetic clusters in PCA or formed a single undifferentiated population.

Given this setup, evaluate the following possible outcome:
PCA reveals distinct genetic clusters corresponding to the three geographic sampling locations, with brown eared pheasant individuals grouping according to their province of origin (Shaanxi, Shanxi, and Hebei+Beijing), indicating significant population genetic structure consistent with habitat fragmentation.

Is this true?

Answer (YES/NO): YES